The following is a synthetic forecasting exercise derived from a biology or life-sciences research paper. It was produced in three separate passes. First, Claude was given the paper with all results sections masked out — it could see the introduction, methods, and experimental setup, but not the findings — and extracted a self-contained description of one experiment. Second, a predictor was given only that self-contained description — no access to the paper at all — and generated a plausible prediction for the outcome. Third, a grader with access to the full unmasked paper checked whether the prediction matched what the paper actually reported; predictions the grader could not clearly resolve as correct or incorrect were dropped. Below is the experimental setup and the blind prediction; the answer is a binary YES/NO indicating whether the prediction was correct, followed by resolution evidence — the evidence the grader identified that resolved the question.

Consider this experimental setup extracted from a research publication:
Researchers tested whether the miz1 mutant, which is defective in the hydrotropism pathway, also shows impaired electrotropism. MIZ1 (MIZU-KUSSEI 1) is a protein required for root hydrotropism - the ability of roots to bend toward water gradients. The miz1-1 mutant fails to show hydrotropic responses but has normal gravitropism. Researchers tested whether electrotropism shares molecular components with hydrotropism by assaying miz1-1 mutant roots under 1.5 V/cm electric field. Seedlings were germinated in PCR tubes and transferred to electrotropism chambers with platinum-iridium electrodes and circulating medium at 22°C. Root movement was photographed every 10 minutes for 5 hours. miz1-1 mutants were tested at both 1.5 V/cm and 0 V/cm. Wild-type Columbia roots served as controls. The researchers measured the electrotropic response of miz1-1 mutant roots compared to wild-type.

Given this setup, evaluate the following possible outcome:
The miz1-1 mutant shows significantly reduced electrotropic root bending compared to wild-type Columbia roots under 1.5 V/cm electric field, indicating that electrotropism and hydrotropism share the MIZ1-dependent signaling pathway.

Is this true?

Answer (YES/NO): NO